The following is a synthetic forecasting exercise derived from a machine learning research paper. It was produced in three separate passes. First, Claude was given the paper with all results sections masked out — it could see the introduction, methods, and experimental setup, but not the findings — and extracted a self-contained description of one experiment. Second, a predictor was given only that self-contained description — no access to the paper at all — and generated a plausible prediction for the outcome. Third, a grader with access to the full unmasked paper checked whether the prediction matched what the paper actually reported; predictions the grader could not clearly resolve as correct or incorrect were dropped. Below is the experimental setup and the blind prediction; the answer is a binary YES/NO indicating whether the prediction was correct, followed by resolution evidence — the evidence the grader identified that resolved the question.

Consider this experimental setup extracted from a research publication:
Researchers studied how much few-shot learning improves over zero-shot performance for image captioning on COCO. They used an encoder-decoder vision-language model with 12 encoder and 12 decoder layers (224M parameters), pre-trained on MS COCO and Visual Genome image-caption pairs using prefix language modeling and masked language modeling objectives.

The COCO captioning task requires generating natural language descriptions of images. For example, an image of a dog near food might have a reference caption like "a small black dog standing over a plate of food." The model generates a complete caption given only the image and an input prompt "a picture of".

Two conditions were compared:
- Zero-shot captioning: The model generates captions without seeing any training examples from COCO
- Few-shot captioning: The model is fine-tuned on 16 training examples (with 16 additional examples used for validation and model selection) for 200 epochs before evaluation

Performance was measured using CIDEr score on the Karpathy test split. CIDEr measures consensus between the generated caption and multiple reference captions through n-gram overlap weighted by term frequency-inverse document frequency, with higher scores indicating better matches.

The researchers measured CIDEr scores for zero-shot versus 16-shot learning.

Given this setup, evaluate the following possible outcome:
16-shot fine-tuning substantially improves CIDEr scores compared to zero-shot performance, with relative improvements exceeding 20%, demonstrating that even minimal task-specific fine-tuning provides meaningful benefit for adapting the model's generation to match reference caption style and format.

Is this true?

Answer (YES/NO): NO